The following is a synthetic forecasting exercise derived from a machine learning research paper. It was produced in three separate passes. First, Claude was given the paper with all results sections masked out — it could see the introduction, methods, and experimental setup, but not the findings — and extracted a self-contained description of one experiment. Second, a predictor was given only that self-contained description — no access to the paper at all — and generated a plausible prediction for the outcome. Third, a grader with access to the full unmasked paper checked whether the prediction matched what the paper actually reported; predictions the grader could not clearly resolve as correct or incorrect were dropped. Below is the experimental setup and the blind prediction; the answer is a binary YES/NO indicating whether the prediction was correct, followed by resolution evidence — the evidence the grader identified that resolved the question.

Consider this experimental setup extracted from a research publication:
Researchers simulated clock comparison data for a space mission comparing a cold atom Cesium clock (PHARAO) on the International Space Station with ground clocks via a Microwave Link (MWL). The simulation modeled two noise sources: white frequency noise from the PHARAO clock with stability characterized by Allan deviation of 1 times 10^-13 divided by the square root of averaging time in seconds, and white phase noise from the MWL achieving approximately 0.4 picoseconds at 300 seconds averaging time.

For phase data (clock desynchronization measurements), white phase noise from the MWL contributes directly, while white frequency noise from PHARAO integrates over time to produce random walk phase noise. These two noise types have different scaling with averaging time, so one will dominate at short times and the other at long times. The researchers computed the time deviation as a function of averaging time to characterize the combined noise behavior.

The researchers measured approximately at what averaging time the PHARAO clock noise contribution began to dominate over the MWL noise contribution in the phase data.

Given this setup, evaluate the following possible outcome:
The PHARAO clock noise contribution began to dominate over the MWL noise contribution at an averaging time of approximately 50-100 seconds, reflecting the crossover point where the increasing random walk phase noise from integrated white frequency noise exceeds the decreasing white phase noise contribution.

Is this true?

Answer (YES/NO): NO